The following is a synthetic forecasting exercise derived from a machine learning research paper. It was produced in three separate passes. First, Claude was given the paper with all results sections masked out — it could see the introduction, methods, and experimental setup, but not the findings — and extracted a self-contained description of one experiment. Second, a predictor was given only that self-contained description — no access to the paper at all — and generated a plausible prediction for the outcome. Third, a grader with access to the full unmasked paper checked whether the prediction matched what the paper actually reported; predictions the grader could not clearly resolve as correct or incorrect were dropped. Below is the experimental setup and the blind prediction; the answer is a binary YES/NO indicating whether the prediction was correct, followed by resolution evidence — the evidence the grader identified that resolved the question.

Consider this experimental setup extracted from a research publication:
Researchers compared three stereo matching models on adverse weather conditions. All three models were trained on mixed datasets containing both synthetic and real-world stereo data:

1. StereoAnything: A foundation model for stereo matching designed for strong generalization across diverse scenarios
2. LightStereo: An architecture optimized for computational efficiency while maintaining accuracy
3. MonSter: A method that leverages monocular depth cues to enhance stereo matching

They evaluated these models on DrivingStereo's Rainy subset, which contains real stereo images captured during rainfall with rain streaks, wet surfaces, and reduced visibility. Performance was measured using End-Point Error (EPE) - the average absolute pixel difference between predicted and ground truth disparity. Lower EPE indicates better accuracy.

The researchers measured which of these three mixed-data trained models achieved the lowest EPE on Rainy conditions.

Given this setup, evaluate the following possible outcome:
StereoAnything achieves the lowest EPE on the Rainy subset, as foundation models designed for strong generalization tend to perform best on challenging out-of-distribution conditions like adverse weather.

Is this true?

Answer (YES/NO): NO